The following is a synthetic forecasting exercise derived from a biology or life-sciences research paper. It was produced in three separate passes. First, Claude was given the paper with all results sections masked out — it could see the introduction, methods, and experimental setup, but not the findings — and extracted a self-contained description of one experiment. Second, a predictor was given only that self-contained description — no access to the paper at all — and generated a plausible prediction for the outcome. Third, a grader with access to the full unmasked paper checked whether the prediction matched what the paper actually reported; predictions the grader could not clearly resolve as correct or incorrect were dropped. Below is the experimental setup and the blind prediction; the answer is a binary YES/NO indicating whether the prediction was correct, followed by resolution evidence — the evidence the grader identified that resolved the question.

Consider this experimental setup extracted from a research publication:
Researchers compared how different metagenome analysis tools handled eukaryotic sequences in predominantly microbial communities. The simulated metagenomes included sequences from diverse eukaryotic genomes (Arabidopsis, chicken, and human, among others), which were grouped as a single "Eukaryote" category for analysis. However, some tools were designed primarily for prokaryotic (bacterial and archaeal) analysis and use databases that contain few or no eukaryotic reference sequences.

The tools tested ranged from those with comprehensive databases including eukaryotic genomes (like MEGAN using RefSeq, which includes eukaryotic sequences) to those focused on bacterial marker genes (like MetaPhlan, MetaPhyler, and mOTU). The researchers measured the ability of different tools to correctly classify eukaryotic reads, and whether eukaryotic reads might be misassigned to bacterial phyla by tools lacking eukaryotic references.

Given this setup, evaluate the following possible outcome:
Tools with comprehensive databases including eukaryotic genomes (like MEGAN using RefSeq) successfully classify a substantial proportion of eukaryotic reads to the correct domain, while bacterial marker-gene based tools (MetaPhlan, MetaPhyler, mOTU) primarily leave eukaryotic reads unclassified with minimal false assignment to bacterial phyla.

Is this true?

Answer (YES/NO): NO